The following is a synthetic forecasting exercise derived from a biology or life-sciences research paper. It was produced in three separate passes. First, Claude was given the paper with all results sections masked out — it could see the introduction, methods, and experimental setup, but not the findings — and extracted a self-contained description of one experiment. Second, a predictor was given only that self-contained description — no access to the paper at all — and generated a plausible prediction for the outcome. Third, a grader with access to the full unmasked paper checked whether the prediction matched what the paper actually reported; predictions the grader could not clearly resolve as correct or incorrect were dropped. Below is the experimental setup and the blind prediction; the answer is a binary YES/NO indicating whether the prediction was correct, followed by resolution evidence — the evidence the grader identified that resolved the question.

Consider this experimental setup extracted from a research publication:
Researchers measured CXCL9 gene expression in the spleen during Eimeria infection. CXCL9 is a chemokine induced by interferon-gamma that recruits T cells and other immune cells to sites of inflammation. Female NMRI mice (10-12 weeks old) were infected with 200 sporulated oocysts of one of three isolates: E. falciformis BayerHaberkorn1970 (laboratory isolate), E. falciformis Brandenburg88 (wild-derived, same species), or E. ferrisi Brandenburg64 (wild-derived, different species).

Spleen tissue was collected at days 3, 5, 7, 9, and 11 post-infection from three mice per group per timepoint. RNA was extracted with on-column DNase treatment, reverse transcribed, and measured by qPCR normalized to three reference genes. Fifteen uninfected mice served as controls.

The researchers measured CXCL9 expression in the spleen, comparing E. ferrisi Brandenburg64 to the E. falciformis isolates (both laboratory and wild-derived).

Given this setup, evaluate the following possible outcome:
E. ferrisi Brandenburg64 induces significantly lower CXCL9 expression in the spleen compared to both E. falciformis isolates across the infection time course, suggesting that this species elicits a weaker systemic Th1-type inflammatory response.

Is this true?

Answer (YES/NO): NO